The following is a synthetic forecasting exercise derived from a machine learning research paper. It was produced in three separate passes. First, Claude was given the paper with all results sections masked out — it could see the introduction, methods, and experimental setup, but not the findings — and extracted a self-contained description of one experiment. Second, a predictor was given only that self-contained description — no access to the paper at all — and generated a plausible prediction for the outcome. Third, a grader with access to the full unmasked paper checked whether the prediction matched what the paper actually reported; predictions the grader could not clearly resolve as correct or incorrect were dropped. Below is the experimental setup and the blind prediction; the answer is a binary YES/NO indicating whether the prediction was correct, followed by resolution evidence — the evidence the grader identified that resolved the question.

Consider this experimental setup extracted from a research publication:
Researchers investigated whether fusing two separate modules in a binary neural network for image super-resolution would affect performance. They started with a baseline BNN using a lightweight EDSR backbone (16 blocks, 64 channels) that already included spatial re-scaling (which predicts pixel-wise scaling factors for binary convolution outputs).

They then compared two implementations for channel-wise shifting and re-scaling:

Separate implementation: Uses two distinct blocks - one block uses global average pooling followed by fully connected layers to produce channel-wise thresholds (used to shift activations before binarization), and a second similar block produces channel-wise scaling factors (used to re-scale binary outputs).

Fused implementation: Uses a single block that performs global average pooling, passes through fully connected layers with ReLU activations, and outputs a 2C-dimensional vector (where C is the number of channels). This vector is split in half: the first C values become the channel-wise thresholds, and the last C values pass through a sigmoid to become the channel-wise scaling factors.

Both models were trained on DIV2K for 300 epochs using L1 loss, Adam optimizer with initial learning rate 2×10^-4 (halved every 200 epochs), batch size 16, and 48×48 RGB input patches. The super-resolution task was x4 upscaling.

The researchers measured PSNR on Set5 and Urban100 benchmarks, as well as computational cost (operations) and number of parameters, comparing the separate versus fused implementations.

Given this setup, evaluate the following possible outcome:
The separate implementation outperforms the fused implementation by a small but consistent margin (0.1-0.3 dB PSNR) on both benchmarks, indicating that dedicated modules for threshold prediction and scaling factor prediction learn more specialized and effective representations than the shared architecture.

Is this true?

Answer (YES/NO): NO